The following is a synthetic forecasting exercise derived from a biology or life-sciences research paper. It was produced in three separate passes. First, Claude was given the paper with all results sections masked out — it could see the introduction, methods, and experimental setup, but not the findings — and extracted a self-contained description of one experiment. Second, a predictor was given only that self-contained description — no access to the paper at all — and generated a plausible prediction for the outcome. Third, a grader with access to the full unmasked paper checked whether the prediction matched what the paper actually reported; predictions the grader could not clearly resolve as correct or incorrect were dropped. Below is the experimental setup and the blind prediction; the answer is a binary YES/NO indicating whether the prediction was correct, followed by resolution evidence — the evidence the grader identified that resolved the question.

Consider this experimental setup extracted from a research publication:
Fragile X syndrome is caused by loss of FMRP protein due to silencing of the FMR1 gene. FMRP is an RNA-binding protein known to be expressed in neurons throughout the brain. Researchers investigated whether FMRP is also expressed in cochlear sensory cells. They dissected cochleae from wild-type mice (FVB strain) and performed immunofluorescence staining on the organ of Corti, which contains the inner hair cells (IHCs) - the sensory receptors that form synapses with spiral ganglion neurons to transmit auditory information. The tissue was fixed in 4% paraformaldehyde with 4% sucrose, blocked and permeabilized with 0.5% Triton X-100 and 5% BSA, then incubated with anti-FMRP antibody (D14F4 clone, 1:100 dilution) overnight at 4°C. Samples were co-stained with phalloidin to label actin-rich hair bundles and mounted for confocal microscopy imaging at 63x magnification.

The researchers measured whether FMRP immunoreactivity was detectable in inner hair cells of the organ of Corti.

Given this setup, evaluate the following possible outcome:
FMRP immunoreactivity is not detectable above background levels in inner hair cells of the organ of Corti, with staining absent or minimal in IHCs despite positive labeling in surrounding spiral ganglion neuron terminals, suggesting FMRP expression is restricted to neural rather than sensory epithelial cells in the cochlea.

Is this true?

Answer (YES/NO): NO